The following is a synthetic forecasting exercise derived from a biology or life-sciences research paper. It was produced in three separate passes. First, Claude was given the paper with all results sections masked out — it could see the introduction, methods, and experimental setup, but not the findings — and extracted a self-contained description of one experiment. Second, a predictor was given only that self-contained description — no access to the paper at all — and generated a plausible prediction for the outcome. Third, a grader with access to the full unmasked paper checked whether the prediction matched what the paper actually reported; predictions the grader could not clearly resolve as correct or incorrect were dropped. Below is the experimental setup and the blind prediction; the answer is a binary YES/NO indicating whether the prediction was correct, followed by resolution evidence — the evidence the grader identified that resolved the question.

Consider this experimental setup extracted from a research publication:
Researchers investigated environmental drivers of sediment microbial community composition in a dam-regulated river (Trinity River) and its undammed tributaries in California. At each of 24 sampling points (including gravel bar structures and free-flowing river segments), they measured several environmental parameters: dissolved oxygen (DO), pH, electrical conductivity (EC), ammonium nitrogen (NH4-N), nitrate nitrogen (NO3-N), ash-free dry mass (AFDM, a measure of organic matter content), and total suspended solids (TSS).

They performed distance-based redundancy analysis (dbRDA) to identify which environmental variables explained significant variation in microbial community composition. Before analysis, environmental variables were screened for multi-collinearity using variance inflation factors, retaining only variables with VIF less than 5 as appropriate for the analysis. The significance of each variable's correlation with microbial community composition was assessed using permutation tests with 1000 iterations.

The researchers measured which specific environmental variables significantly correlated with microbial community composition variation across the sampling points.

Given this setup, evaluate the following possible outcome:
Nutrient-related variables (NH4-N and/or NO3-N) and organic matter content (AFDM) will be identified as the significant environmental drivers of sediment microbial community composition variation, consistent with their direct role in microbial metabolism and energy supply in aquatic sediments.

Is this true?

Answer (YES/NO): NO